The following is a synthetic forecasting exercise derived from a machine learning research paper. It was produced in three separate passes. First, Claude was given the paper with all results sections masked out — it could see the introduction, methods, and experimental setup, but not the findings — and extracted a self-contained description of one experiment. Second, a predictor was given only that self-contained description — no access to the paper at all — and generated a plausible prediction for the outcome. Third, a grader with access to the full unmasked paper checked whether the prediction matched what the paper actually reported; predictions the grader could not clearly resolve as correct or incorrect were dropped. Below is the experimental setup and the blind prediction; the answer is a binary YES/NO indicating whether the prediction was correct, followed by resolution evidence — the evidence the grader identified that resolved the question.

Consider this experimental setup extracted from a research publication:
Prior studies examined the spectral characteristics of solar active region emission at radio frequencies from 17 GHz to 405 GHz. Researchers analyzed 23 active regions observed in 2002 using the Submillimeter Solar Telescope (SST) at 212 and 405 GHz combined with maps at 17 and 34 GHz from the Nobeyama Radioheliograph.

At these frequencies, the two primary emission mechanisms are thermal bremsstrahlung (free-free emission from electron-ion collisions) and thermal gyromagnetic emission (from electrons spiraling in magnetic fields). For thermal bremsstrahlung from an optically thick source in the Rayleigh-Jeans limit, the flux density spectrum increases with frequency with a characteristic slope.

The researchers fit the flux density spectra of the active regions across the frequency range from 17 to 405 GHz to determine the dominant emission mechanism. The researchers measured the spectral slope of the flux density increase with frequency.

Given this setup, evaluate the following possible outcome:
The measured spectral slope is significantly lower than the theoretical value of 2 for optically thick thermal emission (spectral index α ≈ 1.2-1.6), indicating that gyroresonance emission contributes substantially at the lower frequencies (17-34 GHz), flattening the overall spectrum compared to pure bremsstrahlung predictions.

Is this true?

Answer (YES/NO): NO